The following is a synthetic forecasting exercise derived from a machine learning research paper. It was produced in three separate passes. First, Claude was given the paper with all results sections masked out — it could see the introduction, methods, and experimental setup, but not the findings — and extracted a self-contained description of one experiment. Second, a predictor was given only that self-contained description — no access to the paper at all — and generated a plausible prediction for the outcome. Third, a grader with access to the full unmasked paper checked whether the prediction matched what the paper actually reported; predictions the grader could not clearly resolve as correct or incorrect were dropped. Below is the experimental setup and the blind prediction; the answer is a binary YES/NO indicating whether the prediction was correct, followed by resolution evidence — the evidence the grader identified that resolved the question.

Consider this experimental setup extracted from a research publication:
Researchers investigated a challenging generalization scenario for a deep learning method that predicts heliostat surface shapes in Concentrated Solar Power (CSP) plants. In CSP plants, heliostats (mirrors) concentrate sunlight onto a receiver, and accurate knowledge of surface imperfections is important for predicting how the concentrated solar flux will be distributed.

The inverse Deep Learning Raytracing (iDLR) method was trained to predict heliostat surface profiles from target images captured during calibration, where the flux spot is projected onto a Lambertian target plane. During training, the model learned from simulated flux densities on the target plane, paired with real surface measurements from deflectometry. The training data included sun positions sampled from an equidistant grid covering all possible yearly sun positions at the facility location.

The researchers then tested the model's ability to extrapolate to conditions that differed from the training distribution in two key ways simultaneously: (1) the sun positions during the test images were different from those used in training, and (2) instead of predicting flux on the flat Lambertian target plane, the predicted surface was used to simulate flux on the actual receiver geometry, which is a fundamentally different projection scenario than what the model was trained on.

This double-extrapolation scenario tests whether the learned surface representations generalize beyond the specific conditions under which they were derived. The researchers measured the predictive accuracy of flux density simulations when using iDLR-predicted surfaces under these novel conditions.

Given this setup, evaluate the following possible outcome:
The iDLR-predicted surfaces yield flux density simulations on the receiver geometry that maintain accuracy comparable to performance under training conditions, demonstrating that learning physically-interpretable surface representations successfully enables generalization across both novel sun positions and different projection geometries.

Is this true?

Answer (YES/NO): YES